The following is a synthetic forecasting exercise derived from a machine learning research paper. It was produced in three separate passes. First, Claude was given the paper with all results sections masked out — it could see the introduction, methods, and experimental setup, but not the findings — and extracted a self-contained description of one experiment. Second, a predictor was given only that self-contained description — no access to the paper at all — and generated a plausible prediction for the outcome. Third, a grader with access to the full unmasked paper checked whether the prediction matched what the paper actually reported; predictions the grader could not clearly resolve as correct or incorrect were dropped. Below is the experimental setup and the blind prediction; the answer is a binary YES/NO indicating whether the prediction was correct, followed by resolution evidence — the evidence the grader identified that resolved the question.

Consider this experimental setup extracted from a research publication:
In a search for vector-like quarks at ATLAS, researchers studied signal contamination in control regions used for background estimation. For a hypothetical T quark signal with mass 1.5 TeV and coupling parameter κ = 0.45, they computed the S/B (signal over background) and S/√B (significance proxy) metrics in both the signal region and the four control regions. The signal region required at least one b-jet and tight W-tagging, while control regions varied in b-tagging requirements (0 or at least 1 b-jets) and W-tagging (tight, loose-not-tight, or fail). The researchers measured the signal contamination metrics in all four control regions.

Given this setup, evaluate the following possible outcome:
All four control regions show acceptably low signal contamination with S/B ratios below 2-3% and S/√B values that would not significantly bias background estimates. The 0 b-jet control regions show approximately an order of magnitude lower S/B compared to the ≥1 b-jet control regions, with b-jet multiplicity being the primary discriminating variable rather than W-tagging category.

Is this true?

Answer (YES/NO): NO